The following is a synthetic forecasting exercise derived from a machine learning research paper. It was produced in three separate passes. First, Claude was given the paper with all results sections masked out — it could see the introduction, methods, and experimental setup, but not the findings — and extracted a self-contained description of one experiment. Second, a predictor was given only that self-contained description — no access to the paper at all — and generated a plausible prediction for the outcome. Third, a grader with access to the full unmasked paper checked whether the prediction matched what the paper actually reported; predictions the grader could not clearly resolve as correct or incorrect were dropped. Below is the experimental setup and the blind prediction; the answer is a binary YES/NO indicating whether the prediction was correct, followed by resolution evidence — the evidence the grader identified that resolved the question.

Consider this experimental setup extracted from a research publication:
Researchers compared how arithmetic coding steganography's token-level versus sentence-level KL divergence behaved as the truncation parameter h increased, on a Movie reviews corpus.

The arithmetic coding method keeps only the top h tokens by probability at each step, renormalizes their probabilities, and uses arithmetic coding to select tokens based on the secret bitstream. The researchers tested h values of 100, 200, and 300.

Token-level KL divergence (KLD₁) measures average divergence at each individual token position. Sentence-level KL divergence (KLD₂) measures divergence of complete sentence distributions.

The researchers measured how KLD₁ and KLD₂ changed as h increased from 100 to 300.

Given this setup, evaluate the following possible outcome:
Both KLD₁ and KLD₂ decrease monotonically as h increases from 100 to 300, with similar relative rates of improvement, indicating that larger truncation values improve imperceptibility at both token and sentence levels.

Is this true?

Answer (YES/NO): NO